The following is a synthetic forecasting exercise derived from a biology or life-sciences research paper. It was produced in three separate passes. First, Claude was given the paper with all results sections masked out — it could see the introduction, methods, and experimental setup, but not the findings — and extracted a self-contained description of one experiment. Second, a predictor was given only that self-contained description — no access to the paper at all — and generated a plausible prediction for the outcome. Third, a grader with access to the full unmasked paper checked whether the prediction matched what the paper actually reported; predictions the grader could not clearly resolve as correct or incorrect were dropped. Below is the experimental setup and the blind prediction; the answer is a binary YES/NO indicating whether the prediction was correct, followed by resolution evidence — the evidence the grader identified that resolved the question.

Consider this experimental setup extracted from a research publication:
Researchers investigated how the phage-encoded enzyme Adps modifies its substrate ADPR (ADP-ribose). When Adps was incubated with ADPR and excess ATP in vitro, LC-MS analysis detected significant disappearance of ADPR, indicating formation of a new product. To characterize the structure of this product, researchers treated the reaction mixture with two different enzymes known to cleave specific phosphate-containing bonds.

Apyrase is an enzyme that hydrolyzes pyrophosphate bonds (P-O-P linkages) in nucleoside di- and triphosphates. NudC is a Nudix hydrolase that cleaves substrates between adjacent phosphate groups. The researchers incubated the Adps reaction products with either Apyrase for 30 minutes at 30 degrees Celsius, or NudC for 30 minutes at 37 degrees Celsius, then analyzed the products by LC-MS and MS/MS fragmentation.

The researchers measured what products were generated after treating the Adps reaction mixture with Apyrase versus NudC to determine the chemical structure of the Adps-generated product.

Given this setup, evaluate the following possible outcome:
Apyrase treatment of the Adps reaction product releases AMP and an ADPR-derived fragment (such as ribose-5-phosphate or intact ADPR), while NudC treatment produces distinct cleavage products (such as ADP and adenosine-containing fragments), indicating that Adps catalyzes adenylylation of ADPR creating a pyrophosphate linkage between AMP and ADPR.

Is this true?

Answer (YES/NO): NO